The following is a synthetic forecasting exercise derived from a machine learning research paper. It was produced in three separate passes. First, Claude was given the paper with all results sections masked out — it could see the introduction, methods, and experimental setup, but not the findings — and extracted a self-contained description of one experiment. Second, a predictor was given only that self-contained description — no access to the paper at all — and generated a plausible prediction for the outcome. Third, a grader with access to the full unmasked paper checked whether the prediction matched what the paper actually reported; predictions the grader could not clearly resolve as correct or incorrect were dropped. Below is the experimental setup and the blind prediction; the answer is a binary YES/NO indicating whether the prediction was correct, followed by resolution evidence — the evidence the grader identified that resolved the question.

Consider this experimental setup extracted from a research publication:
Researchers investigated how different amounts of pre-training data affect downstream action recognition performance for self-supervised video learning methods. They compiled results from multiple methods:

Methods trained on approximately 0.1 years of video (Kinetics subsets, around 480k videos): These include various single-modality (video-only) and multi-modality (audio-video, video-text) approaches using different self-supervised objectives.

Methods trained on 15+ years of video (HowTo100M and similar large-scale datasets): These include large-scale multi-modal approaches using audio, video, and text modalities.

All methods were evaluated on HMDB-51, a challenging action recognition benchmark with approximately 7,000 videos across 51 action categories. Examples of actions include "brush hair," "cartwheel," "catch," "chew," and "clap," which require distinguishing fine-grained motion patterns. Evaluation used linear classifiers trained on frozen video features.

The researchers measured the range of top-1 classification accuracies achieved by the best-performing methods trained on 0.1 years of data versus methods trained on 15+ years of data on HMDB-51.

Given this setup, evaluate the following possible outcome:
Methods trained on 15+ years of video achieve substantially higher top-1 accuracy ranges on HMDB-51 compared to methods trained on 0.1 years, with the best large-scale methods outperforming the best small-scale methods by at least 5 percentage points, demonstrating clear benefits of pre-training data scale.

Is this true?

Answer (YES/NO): YES